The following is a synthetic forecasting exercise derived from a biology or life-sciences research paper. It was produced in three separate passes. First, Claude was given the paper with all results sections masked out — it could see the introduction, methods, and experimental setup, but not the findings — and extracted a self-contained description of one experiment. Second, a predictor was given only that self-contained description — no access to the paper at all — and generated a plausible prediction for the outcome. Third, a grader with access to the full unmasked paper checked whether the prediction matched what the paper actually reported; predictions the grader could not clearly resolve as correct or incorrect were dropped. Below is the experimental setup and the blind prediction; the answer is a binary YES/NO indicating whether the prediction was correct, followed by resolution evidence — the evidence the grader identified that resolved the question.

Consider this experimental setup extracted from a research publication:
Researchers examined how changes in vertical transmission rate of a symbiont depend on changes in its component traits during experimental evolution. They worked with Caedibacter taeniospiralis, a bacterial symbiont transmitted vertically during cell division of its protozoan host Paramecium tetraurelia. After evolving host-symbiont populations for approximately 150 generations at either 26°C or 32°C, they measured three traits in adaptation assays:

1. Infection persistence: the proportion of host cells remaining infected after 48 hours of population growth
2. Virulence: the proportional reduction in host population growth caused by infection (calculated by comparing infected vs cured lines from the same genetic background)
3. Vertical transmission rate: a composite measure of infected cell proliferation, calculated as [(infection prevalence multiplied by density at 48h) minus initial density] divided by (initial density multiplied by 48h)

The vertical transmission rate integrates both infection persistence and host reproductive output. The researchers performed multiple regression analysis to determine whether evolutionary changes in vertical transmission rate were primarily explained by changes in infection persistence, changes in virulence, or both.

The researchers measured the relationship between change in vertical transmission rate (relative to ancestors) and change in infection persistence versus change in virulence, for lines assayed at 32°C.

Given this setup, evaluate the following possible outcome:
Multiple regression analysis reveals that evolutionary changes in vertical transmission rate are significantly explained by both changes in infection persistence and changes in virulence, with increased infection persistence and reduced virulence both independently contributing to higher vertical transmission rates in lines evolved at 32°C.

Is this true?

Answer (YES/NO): YES